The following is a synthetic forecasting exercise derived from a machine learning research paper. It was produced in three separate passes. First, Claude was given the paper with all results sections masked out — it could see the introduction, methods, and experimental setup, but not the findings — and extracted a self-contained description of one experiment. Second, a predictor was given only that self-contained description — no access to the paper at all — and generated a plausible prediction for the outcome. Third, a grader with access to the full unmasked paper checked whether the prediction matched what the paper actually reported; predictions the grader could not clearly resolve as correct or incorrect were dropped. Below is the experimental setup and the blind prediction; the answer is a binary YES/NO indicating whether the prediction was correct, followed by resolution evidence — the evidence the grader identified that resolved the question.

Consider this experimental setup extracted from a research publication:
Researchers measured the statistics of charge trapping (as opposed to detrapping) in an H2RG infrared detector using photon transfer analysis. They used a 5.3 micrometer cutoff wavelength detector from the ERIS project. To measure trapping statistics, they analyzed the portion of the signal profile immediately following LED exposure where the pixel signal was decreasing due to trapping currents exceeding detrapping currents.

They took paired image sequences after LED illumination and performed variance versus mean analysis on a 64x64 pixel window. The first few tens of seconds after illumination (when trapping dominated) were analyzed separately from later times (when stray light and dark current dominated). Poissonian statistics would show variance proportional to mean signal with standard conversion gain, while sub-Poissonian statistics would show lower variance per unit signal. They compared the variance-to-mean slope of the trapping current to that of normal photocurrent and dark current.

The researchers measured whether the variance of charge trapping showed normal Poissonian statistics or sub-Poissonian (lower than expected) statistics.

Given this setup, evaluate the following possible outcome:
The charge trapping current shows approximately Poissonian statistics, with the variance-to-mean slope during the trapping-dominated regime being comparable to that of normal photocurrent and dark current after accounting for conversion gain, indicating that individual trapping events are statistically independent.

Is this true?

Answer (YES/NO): NO